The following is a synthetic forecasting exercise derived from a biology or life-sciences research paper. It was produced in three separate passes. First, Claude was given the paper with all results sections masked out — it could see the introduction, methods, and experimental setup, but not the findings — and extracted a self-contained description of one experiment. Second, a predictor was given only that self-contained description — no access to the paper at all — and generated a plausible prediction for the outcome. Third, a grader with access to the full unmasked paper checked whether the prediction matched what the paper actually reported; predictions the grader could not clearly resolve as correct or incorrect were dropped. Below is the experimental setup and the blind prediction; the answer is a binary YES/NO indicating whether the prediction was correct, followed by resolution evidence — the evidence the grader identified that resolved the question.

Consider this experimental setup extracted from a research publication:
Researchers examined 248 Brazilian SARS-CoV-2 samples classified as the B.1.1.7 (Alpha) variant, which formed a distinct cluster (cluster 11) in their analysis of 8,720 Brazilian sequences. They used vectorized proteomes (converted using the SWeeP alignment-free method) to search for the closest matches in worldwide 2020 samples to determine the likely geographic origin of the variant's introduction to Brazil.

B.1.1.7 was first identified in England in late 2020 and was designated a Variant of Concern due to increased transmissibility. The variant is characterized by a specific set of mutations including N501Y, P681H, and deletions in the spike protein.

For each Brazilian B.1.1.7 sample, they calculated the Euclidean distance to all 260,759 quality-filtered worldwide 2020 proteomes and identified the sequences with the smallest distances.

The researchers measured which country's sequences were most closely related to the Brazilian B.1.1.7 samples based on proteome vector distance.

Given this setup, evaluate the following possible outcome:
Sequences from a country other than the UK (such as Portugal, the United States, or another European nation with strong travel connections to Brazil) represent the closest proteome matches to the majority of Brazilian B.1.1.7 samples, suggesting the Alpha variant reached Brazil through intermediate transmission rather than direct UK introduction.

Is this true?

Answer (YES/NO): NO